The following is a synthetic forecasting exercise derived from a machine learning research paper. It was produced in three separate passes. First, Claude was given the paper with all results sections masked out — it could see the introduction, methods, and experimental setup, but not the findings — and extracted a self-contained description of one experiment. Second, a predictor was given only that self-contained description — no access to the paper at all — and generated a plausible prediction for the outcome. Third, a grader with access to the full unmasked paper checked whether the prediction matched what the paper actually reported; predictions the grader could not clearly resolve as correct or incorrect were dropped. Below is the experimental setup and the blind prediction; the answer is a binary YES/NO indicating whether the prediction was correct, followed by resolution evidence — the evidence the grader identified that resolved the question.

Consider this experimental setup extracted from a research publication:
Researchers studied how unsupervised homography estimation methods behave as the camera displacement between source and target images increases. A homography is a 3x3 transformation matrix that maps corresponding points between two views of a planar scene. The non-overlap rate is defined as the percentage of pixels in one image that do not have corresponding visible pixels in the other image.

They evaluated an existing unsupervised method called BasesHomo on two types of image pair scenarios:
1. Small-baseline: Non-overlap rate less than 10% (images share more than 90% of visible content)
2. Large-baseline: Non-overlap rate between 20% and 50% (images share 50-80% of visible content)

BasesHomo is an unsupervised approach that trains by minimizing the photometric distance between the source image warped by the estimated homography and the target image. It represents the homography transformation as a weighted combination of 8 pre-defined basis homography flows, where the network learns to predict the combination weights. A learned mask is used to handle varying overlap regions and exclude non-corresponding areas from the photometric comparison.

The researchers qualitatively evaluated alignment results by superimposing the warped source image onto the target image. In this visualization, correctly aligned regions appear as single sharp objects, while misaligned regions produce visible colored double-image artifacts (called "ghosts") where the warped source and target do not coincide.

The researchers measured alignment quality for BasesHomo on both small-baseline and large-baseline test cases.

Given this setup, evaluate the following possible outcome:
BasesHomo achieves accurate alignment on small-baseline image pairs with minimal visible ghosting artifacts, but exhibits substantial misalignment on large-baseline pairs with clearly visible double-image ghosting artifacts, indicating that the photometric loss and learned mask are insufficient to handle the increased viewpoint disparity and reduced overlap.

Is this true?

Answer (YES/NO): YES